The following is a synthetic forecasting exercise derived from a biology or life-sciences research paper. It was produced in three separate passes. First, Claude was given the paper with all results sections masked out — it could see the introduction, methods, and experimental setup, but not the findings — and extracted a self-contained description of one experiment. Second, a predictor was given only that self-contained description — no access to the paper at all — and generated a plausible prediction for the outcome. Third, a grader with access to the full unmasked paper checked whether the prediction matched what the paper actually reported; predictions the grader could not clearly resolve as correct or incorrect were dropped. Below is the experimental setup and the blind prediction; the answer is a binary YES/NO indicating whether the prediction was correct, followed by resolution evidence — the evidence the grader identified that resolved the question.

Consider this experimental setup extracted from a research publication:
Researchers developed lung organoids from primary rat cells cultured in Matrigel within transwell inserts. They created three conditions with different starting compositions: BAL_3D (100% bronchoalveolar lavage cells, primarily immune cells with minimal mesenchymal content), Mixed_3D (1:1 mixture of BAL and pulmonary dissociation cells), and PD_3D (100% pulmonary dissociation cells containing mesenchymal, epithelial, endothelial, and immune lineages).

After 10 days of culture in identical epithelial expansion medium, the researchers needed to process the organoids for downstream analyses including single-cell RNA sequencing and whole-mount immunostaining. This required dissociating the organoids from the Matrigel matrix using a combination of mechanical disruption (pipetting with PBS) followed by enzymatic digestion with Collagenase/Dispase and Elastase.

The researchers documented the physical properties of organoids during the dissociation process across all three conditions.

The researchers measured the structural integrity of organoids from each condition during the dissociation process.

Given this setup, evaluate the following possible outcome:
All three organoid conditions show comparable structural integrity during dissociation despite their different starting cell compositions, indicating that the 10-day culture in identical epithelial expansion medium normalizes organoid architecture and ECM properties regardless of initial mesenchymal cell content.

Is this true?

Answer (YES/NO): NO